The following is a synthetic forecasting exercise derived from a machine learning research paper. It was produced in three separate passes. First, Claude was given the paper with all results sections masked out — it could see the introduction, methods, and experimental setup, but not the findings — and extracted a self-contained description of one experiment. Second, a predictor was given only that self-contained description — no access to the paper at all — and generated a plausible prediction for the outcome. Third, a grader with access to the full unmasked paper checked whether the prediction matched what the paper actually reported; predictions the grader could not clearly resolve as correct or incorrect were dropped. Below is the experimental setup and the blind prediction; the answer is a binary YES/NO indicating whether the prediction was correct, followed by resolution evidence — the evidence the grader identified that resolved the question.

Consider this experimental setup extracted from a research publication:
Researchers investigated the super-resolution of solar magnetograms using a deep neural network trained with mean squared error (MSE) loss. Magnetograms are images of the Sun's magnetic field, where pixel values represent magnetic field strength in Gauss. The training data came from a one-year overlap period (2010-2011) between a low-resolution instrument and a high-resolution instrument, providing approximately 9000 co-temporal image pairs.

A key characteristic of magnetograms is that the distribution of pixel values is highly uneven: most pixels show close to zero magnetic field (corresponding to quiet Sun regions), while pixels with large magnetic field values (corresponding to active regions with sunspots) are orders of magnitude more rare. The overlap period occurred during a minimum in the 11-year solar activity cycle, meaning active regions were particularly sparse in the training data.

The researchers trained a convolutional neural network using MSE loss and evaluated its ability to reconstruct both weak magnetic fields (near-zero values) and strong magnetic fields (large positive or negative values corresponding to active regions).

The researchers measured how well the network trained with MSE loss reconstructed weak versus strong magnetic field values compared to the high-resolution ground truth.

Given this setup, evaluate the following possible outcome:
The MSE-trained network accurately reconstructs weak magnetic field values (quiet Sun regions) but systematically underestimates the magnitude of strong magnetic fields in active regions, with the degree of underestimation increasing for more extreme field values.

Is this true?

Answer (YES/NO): YES